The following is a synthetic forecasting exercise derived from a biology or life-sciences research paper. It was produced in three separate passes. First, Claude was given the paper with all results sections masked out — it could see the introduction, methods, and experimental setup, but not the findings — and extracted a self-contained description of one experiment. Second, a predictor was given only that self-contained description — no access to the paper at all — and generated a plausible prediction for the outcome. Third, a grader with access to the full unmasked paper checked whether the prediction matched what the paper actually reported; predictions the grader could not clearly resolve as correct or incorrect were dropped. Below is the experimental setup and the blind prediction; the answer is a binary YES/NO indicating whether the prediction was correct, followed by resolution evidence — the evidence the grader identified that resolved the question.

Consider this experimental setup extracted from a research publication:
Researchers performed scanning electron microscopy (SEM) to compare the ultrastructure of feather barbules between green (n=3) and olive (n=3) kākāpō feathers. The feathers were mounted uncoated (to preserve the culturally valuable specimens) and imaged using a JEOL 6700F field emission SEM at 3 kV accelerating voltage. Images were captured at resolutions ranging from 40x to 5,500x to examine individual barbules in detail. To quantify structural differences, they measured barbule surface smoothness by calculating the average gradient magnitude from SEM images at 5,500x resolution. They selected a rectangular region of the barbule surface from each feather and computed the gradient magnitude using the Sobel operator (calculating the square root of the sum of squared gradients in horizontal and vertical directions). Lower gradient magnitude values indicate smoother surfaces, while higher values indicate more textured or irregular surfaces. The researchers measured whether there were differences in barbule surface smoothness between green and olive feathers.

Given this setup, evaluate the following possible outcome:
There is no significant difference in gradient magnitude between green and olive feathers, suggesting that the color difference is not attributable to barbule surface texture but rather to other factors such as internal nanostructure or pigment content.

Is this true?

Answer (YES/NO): NO